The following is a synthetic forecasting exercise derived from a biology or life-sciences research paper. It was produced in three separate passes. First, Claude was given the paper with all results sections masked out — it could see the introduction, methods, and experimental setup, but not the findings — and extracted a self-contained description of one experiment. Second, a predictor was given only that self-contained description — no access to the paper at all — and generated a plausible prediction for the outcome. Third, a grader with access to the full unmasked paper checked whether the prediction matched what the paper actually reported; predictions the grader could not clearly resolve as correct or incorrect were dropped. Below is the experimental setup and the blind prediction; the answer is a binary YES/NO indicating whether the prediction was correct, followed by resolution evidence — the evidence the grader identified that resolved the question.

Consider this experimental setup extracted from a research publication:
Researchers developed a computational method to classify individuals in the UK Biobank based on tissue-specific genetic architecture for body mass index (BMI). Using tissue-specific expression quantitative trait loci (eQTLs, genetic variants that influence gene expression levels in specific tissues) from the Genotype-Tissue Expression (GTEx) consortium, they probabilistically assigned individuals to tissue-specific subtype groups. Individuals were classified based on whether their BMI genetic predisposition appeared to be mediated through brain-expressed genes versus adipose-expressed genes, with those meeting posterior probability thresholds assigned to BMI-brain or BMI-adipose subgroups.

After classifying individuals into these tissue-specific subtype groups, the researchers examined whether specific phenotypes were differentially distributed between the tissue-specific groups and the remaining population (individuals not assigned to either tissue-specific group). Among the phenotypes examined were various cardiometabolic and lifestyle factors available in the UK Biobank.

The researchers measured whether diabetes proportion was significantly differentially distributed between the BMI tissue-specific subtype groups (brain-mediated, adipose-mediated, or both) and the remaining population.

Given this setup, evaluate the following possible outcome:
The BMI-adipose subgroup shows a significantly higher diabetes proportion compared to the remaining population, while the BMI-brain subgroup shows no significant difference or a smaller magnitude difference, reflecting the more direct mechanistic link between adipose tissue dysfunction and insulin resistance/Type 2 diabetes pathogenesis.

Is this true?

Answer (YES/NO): NO